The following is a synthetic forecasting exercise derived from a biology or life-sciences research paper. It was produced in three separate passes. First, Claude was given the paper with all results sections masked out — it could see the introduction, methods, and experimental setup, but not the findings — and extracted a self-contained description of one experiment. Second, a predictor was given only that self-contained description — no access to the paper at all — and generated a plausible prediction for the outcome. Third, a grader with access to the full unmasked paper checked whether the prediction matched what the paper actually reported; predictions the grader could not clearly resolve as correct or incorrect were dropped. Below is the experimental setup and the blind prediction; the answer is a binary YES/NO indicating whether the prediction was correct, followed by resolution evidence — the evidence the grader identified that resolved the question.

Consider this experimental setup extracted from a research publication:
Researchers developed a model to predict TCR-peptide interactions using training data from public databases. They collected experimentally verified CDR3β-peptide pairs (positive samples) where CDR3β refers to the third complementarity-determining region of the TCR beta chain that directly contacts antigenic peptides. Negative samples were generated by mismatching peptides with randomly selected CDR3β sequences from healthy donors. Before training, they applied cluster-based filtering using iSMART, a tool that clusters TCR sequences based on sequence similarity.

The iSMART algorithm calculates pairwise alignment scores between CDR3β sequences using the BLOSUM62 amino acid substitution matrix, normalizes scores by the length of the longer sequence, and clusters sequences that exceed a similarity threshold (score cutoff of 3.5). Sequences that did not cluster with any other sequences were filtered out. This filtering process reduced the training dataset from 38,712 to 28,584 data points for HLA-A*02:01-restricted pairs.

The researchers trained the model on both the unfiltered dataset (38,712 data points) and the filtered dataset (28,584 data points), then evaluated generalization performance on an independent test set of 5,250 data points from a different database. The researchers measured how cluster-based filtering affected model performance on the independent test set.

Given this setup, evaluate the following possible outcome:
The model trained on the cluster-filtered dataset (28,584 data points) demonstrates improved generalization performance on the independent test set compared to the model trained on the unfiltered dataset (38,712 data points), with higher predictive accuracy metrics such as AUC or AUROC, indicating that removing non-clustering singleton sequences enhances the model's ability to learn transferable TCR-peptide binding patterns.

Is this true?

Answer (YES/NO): YES